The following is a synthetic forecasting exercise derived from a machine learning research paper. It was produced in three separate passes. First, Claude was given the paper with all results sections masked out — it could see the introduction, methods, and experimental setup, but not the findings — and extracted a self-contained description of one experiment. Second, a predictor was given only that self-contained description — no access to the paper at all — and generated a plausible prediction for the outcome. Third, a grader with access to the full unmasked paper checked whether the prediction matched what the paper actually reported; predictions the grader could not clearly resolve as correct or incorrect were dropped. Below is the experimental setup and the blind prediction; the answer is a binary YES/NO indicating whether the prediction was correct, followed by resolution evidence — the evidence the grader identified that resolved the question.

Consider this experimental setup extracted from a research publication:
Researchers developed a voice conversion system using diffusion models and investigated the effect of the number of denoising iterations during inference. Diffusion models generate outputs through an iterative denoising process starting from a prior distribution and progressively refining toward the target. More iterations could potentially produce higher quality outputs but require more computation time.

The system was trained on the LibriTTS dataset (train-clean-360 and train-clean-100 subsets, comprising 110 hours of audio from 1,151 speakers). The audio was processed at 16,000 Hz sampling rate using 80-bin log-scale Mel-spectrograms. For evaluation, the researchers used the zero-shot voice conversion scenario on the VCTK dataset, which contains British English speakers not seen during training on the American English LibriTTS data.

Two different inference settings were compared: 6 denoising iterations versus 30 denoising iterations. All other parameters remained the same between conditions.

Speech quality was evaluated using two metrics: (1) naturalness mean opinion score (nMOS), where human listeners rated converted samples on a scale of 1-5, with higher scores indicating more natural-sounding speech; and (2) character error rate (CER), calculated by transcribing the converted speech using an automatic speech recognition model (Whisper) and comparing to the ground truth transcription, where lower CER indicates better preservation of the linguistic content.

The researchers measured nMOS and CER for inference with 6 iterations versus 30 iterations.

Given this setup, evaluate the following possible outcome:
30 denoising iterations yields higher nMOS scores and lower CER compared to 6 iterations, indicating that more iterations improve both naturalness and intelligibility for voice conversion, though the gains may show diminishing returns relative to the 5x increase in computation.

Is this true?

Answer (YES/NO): NO